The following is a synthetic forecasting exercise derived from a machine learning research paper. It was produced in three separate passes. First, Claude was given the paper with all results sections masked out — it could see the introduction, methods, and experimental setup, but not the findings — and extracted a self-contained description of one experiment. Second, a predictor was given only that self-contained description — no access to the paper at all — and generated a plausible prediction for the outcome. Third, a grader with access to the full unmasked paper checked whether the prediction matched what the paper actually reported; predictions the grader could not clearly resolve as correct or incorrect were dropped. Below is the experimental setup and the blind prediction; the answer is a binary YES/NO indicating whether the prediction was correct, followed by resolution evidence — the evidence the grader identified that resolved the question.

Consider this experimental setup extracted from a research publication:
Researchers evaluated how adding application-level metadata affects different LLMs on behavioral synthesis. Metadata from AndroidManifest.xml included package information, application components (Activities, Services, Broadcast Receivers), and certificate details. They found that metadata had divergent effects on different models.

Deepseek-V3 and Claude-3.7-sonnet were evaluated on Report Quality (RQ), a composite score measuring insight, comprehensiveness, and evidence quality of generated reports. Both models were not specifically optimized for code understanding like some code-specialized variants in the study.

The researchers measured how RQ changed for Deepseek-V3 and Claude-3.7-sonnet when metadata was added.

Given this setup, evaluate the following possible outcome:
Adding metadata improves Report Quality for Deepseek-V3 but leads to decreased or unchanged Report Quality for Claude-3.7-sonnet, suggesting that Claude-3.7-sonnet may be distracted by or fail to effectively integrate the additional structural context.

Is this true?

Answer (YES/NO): NO